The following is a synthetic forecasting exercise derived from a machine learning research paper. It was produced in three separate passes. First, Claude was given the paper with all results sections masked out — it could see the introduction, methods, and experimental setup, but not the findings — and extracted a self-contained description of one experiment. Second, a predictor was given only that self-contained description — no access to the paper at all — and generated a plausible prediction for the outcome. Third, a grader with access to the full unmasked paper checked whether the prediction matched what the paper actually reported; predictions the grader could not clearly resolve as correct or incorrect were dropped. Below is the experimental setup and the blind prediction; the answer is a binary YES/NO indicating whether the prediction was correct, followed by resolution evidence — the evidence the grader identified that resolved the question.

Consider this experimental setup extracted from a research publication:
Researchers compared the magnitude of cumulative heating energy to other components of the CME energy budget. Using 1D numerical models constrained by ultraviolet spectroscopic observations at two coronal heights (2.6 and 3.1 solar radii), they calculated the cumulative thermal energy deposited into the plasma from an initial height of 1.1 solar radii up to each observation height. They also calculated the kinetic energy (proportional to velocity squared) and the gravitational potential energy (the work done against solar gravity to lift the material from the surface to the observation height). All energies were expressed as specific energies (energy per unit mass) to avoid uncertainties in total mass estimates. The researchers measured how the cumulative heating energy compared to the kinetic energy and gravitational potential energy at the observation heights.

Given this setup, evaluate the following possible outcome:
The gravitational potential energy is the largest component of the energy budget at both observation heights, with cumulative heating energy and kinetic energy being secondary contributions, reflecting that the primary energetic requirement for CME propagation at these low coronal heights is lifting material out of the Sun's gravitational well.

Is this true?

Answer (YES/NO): NO